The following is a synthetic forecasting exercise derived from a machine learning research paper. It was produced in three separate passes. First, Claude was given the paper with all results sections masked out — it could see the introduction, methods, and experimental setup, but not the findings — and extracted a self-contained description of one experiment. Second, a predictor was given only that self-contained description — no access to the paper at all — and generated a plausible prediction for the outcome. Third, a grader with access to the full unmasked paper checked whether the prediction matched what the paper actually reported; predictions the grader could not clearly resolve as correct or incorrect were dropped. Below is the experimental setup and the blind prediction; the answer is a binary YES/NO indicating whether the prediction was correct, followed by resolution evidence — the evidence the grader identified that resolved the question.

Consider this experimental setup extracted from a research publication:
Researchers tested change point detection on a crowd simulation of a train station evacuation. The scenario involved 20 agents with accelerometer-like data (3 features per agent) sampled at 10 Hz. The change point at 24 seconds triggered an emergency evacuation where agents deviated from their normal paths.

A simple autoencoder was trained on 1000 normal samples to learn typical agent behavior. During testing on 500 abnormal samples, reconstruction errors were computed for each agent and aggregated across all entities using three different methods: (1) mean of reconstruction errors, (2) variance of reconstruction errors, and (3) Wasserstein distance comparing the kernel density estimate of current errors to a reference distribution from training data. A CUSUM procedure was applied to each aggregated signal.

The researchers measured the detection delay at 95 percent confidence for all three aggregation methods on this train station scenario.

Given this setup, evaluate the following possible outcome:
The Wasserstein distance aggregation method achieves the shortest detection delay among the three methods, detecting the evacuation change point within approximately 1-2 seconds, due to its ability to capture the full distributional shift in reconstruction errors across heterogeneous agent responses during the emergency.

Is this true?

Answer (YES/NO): NO